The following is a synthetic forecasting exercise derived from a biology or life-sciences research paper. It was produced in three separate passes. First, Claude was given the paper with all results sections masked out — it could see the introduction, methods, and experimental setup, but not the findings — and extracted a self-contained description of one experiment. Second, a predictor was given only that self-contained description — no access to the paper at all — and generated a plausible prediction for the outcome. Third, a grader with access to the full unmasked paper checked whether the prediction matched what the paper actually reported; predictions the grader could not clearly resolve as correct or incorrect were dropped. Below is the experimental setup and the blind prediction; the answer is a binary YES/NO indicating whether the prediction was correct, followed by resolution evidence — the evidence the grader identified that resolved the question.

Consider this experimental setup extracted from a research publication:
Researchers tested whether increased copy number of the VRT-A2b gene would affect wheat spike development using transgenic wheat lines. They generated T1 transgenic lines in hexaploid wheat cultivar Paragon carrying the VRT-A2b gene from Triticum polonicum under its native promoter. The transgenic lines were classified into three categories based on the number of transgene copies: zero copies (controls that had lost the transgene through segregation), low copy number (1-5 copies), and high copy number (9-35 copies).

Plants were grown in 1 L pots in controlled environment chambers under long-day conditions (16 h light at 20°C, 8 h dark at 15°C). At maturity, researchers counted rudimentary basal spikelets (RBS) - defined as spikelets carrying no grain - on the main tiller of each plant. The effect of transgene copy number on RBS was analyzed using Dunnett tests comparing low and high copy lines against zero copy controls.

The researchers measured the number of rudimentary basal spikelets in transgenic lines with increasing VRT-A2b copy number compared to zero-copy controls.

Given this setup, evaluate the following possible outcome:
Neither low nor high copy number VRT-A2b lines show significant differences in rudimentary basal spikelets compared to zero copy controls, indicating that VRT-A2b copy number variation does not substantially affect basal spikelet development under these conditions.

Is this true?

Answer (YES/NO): NO